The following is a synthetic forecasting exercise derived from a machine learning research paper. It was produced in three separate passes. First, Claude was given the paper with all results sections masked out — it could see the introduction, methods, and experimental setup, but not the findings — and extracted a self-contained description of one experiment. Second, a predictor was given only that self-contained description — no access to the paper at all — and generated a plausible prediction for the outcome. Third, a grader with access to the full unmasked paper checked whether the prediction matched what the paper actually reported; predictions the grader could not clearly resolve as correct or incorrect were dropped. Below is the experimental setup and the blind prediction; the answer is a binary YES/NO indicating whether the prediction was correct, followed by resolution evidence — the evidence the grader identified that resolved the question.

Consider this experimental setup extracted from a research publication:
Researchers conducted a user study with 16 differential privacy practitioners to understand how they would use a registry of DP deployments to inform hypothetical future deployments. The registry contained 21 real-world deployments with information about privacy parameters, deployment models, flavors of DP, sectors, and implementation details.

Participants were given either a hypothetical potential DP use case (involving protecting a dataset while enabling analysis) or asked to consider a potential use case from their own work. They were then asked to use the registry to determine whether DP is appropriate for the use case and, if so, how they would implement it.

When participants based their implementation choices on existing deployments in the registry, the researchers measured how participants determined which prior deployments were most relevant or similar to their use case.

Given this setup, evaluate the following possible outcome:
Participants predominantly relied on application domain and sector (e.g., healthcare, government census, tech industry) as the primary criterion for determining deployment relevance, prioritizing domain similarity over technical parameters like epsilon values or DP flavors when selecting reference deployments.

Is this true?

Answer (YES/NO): NO